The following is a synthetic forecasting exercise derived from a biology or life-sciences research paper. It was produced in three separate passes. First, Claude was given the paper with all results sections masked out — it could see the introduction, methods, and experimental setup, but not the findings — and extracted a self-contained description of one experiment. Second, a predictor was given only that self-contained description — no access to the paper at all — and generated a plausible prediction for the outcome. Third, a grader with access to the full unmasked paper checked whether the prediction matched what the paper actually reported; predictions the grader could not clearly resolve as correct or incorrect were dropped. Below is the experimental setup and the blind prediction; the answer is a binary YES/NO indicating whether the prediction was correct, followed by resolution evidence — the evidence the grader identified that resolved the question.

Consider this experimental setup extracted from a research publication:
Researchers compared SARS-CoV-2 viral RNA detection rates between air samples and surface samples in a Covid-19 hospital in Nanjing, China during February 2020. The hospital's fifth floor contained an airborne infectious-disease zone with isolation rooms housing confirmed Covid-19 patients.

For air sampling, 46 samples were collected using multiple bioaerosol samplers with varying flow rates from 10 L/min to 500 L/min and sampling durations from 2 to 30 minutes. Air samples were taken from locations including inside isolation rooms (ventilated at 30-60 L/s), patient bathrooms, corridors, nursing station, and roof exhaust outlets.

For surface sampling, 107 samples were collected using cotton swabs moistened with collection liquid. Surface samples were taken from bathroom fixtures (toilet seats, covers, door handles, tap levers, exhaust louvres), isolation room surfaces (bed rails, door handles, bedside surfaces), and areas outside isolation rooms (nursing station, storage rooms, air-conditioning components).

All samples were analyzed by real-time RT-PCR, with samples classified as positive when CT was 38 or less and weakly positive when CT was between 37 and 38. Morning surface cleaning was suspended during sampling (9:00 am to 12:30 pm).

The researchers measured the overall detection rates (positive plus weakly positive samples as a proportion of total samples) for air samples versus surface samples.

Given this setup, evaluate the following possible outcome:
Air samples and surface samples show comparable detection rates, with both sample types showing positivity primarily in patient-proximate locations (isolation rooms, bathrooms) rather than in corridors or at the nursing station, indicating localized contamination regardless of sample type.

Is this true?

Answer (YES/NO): NO